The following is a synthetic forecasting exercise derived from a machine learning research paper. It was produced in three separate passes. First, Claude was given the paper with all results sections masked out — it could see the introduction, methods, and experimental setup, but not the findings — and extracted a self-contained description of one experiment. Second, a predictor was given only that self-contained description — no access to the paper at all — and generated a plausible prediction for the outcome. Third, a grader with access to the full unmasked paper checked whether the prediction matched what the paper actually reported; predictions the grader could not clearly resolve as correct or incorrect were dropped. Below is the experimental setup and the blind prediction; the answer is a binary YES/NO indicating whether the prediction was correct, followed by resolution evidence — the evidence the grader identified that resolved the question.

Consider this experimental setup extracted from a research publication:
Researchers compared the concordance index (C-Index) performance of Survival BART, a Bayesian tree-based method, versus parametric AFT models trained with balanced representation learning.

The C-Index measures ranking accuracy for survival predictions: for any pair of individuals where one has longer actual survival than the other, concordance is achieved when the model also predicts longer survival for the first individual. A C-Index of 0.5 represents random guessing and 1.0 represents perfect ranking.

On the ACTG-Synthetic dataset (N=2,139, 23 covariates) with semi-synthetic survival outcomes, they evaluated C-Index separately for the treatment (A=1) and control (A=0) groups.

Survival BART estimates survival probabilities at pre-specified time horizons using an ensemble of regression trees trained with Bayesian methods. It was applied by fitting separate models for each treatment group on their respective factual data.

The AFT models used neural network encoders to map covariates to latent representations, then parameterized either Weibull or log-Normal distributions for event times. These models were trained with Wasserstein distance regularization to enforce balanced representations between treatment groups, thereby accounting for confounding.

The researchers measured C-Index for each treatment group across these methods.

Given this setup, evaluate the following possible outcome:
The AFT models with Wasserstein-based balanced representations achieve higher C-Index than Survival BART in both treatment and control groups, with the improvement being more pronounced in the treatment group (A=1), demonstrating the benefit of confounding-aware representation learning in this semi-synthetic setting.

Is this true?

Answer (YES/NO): NO